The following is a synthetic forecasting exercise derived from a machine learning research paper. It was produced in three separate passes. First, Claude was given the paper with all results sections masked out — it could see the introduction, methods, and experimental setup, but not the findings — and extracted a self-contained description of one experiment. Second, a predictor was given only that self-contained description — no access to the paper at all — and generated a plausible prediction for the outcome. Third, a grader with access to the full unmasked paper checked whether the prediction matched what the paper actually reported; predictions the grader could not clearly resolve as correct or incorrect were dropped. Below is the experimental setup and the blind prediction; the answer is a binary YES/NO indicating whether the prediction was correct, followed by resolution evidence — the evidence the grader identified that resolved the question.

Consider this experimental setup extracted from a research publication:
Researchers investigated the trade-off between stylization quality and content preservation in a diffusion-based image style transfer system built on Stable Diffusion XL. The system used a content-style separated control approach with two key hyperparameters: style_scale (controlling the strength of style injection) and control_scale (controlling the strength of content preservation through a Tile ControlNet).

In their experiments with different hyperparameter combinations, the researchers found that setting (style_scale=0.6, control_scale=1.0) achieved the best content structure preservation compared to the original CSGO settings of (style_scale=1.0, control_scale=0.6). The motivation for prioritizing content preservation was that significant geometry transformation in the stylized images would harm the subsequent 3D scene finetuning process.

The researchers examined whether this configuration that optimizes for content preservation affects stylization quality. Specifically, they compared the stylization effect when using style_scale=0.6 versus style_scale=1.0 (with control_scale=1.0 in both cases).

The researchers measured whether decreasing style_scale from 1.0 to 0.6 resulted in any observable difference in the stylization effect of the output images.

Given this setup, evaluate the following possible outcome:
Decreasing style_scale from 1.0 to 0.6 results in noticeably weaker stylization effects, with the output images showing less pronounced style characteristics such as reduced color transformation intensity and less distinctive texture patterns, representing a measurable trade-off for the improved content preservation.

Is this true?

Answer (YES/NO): NO